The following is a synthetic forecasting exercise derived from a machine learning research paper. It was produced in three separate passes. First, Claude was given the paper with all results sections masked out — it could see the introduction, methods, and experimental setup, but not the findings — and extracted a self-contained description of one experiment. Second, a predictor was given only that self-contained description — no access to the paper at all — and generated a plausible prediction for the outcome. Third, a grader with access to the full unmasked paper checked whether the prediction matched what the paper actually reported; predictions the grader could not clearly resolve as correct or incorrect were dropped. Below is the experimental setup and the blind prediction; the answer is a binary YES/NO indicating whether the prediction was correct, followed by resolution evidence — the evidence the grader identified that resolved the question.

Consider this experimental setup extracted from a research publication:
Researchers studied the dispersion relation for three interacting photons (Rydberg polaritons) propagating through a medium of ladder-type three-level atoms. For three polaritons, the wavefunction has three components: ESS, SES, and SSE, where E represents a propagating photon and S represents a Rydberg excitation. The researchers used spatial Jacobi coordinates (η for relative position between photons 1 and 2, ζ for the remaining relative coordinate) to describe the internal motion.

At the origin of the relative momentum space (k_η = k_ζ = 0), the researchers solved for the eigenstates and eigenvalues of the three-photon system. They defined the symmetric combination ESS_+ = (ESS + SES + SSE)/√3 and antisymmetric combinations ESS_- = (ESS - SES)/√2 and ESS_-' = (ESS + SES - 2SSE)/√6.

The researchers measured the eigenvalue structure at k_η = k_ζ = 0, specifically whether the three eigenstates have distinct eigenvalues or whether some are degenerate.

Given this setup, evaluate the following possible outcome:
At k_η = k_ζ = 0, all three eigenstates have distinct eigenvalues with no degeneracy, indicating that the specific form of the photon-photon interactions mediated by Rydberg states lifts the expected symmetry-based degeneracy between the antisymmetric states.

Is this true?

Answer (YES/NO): NO